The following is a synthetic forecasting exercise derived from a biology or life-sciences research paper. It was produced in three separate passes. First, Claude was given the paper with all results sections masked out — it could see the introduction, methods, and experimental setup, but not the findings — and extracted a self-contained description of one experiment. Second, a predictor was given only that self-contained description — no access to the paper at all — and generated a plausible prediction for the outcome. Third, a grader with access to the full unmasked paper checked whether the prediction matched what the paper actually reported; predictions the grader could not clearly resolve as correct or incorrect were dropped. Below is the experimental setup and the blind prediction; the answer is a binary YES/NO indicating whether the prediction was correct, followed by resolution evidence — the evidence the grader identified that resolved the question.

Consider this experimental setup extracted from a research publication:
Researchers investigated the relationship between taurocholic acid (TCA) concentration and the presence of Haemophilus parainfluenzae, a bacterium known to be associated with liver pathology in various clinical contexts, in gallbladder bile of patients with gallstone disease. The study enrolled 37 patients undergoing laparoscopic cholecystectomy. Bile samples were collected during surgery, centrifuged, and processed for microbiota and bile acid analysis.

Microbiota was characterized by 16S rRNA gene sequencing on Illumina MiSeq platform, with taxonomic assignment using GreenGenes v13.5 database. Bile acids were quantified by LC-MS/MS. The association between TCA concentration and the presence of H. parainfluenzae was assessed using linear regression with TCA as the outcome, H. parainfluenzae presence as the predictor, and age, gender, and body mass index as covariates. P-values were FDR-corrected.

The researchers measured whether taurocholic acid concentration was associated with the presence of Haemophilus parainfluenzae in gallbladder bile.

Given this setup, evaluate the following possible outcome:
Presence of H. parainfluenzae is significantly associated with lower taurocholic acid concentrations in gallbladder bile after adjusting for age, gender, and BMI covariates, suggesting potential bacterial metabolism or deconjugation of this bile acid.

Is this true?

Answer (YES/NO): NO